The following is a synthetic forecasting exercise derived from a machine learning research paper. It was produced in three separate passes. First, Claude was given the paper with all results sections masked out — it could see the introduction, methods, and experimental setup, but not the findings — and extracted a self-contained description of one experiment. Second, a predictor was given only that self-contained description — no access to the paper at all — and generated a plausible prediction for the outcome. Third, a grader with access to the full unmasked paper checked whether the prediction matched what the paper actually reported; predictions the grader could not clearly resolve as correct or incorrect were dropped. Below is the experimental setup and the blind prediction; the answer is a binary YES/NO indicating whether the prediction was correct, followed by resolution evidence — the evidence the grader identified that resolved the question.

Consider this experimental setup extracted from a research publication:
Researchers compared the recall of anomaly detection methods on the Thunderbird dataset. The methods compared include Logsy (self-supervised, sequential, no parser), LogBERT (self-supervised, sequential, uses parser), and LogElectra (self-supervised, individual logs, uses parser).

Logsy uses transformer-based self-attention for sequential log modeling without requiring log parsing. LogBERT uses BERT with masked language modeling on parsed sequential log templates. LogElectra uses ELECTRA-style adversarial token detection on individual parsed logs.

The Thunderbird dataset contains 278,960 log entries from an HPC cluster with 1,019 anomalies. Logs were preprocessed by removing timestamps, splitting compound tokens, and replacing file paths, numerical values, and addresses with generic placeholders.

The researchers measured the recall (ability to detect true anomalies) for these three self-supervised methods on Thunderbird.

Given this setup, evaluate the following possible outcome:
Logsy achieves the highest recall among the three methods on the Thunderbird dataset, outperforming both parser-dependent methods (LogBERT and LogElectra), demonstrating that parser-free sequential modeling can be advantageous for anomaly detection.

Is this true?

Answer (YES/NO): YES